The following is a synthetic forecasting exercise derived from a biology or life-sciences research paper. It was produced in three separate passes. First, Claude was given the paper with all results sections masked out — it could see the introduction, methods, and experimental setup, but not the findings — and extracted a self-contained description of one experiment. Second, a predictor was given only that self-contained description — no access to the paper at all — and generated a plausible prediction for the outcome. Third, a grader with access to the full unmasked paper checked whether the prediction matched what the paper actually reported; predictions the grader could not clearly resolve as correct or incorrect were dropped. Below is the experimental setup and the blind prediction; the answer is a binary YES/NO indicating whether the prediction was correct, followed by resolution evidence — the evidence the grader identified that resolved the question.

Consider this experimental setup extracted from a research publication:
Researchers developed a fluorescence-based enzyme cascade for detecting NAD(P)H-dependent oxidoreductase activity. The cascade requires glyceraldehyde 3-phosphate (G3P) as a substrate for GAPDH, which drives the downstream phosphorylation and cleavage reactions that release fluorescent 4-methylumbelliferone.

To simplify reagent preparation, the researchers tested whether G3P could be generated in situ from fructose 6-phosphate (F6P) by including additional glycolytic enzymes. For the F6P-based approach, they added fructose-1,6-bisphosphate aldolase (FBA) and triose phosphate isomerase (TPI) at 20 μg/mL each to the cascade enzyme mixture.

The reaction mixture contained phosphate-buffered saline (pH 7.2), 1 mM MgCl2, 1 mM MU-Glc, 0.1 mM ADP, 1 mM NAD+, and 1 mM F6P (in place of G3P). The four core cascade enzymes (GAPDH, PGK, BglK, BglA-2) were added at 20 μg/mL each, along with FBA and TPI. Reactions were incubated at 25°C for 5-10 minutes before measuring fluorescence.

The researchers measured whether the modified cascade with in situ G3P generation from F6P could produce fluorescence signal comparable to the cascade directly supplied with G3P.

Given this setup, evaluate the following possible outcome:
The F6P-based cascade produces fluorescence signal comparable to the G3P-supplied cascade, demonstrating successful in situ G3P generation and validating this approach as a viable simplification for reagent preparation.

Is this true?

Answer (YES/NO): YES